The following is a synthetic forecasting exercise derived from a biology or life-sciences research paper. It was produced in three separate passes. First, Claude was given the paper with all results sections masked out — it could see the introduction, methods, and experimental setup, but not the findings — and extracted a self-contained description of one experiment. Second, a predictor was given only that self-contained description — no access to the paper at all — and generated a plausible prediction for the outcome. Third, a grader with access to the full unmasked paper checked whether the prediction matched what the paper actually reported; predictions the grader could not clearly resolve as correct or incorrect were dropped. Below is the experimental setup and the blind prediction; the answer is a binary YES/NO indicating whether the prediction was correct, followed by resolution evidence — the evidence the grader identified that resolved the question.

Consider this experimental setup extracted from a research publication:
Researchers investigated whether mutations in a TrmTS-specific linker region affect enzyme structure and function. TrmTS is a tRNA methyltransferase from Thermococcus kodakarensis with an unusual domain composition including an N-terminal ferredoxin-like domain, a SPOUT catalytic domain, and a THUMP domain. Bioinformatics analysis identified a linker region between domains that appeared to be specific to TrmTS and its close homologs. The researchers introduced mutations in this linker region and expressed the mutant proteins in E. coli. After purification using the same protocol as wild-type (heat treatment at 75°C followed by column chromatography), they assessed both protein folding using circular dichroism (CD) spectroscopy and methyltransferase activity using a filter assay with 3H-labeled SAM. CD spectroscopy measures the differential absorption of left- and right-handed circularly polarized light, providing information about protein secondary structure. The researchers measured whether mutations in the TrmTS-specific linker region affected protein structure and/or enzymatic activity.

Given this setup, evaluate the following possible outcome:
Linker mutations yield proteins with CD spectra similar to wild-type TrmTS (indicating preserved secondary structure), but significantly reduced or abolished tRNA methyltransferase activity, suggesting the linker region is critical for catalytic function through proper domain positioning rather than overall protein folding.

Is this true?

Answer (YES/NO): NO